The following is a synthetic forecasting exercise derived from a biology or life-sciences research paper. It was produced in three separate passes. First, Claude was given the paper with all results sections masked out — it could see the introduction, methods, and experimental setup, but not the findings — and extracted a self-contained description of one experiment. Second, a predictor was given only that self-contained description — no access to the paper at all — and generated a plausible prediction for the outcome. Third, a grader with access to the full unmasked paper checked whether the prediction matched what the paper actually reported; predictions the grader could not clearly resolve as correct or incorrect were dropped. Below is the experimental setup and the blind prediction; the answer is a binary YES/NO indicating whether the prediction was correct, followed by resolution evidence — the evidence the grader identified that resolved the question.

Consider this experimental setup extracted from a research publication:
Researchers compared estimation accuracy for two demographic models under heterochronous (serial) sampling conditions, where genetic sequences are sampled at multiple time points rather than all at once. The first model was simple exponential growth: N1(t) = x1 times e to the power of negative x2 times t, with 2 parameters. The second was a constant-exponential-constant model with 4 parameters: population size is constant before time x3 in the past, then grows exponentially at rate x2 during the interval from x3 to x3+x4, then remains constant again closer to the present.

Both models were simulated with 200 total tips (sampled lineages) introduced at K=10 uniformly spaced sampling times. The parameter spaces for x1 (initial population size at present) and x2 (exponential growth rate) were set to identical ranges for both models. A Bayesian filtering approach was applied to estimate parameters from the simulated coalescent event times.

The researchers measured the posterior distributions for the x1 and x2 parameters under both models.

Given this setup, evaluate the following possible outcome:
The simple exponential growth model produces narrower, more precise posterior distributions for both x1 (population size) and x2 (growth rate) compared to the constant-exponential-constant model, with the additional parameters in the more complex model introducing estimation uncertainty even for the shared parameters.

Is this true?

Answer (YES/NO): YES